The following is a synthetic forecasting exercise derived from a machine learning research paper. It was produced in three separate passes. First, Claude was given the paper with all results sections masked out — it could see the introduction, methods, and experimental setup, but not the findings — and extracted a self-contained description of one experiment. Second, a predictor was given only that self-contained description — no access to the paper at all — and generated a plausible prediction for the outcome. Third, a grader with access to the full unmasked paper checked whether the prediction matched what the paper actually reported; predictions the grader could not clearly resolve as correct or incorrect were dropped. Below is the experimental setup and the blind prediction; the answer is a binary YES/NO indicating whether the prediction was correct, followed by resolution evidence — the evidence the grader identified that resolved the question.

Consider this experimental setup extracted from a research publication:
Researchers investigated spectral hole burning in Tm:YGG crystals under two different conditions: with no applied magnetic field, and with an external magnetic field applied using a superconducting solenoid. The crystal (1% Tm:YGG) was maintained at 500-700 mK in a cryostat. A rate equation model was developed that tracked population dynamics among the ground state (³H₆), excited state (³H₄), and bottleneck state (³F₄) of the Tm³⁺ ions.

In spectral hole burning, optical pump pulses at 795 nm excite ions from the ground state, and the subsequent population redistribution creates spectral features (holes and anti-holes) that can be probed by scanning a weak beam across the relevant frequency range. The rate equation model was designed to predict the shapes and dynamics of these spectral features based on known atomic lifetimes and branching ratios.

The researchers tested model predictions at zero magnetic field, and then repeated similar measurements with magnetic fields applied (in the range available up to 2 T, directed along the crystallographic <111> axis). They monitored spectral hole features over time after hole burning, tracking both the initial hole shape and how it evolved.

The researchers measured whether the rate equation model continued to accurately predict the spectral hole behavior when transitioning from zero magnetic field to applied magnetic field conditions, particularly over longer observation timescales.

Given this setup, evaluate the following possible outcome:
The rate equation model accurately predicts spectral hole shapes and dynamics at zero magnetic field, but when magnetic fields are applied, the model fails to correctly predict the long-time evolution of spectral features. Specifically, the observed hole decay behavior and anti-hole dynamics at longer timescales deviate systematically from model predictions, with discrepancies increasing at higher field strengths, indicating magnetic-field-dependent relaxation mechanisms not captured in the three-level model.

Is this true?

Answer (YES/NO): NO